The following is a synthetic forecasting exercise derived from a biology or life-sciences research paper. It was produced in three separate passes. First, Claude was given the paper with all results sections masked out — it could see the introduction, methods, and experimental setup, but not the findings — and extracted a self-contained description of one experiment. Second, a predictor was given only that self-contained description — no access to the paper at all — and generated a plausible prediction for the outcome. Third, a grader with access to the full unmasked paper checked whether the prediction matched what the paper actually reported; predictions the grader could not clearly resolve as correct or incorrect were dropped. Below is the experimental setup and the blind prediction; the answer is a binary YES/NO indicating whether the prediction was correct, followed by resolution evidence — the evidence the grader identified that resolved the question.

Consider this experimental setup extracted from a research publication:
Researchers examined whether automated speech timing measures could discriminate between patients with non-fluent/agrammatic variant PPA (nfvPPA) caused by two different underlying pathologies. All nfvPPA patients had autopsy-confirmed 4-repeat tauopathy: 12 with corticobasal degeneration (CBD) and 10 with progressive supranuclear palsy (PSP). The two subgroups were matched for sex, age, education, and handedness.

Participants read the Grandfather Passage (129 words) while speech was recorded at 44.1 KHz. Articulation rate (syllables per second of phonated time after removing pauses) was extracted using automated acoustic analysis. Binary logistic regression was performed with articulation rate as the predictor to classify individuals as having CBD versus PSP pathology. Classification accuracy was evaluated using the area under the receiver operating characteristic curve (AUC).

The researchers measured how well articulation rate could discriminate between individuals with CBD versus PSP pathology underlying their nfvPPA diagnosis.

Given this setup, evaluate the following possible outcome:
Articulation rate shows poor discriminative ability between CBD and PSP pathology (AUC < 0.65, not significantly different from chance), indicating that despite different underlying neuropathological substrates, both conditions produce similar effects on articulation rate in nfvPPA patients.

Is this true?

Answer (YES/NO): NO